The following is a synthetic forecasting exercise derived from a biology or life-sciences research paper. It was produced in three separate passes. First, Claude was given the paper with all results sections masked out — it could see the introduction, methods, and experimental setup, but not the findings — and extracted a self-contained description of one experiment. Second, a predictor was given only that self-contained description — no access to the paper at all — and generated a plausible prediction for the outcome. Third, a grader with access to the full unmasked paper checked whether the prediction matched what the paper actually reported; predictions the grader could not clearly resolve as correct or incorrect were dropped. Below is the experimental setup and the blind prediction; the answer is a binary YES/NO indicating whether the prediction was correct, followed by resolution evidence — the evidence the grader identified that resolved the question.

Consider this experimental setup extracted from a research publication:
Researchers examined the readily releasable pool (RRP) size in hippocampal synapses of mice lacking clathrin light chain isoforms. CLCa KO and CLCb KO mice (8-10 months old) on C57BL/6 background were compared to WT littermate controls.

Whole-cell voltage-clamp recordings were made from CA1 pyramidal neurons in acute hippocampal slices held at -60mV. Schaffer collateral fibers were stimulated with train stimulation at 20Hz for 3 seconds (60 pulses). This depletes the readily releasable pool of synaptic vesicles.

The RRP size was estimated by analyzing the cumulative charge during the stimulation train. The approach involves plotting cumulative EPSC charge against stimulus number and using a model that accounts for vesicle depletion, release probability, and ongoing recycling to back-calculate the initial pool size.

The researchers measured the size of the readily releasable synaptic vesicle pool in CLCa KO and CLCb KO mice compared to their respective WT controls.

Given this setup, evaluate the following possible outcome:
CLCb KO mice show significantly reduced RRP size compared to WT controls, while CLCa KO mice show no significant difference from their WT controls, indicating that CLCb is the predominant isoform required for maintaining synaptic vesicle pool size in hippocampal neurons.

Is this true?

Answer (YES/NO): NO